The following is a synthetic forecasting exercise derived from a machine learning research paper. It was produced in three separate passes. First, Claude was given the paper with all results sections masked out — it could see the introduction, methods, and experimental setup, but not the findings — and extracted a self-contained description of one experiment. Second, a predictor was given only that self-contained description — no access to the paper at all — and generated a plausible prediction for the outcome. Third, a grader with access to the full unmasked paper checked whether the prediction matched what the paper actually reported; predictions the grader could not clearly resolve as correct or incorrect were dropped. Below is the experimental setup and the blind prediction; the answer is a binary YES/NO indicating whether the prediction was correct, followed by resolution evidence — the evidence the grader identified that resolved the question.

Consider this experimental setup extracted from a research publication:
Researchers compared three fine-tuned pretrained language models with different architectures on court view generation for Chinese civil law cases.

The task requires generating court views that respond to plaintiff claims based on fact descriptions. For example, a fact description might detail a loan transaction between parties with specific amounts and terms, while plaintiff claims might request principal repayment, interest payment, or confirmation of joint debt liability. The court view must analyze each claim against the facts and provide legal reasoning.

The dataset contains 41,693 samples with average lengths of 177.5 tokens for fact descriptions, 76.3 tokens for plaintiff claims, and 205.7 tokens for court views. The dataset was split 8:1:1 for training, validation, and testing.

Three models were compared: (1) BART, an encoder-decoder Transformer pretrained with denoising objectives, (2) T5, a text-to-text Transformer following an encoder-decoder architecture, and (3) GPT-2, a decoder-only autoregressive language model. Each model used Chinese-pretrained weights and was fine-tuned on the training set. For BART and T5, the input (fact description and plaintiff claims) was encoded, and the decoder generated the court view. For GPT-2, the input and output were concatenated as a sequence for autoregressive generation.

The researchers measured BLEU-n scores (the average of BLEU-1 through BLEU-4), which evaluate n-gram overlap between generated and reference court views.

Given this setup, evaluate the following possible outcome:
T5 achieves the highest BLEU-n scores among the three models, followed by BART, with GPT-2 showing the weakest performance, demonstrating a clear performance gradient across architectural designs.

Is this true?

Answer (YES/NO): NO